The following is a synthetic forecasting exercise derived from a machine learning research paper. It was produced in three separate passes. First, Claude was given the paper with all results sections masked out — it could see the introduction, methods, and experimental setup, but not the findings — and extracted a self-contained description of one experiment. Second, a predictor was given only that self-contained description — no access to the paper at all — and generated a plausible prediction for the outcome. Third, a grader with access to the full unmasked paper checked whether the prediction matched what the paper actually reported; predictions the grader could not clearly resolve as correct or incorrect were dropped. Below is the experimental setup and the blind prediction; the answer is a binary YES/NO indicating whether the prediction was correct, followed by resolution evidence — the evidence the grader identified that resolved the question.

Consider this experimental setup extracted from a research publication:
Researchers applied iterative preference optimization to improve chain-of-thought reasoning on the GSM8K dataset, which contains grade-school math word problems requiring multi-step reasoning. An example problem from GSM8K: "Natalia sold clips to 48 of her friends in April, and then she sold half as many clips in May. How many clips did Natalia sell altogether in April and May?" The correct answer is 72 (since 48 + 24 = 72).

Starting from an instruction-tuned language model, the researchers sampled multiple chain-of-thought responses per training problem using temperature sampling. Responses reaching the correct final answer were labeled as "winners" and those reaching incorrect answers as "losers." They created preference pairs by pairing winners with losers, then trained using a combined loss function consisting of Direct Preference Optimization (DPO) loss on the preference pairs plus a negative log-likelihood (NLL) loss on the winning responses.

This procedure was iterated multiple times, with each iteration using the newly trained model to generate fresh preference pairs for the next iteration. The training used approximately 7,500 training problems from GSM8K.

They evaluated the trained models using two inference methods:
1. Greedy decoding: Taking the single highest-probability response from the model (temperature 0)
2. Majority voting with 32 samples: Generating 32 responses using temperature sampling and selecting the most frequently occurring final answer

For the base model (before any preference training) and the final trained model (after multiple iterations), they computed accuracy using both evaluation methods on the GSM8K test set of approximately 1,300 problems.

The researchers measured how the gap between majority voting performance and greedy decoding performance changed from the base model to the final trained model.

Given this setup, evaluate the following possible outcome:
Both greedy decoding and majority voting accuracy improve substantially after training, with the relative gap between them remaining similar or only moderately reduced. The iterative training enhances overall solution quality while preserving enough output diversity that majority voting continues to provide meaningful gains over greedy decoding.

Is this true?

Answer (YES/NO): NO